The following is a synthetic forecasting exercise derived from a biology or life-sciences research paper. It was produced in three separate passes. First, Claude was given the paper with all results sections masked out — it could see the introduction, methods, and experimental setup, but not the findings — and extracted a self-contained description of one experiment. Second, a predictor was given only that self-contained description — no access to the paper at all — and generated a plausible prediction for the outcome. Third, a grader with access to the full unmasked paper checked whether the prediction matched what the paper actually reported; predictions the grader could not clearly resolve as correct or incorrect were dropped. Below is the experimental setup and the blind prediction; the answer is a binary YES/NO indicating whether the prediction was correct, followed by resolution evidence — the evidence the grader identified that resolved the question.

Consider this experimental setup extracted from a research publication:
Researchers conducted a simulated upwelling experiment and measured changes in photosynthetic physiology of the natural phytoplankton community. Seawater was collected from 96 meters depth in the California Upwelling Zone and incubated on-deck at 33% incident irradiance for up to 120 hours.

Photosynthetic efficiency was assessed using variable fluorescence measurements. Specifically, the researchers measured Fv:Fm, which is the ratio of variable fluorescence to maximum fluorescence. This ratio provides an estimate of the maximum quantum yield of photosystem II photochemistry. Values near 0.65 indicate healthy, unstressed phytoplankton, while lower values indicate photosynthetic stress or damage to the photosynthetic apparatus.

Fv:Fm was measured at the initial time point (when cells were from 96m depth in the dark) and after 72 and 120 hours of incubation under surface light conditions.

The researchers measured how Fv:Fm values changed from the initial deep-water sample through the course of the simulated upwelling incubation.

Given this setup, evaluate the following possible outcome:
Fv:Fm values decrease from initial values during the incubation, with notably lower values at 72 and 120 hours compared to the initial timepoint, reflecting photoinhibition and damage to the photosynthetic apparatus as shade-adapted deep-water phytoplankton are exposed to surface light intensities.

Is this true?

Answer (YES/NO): NO